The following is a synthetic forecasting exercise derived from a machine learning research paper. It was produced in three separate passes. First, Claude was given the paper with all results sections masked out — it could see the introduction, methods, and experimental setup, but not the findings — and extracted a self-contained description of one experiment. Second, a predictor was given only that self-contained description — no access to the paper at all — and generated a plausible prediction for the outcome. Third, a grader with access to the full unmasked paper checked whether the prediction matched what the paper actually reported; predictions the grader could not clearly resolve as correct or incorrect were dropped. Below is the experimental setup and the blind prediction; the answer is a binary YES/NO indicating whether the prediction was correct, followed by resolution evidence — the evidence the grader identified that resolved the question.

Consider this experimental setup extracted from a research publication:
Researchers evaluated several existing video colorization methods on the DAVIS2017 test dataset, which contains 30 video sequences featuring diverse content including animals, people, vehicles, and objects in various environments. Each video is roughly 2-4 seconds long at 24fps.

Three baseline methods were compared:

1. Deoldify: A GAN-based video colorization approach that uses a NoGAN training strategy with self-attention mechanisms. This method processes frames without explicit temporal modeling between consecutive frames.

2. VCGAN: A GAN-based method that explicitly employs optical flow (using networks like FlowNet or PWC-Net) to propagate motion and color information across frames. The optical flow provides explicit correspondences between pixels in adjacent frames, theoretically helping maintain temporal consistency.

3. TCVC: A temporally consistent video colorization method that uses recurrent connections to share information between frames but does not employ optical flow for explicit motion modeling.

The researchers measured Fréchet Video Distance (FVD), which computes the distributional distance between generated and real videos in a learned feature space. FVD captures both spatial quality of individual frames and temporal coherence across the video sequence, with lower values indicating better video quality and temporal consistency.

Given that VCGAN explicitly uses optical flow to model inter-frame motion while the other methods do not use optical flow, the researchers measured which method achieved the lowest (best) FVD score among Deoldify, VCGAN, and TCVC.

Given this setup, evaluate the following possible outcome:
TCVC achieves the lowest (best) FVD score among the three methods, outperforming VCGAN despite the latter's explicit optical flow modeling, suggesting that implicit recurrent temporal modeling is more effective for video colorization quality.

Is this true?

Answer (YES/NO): NO